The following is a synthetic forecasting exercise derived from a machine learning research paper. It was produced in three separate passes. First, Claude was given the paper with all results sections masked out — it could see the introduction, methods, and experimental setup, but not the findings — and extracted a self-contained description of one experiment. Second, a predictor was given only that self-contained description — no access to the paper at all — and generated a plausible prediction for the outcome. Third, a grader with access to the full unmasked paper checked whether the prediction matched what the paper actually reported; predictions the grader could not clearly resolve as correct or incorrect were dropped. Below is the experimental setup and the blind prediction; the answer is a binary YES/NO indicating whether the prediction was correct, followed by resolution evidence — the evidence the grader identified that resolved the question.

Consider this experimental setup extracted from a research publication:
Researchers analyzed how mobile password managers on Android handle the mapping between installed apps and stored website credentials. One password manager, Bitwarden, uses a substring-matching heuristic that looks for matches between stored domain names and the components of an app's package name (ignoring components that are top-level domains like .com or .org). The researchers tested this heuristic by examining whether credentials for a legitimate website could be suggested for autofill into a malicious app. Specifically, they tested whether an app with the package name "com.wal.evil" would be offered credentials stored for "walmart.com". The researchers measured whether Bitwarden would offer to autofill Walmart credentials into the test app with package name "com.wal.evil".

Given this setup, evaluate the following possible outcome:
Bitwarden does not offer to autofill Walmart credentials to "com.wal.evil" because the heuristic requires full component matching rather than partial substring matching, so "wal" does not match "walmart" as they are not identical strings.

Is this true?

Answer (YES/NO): NO